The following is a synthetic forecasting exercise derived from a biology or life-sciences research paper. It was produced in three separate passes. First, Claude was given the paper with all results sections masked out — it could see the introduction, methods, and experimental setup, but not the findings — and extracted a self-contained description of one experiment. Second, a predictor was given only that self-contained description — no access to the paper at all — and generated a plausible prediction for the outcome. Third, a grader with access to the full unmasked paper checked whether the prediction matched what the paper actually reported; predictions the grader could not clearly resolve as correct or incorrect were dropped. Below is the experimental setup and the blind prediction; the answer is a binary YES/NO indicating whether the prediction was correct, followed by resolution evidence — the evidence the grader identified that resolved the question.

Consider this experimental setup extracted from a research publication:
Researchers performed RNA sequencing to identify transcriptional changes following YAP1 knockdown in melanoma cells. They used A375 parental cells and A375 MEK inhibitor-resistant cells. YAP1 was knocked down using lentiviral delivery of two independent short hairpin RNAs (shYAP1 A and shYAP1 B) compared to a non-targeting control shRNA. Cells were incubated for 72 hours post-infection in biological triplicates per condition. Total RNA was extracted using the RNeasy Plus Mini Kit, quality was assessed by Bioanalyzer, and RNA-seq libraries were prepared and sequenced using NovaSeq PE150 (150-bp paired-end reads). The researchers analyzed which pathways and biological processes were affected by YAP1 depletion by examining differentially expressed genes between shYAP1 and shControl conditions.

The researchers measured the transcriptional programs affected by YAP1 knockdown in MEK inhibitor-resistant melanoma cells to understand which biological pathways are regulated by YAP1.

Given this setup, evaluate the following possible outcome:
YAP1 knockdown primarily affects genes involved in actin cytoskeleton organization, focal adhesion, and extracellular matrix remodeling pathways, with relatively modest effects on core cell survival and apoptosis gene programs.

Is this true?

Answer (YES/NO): NO